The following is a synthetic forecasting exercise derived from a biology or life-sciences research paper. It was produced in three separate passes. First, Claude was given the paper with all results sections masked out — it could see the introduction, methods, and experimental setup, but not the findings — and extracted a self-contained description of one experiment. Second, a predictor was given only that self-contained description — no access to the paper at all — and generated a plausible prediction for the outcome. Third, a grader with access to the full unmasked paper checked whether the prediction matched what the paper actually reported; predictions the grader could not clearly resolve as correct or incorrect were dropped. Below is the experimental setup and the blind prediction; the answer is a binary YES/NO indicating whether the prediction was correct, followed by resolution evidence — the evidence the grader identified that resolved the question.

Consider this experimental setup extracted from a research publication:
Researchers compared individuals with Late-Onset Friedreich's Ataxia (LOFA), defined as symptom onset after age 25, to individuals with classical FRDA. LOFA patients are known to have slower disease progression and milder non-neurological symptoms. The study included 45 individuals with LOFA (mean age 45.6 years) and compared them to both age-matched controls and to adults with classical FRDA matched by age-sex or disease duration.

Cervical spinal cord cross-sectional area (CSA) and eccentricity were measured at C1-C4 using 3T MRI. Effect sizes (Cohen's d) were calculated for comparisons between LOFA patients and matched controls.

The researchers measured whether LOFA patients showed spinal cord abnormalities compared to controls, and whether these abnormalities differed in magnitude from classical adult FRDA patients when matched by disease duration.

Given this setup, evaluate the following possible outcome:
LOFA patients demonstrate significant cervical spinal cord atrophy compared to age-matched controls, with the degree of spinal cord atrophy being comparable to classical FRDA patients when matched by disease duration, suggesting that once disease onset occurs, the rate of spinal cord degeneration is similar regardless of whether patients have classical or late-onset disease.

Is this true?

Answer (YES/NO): YES